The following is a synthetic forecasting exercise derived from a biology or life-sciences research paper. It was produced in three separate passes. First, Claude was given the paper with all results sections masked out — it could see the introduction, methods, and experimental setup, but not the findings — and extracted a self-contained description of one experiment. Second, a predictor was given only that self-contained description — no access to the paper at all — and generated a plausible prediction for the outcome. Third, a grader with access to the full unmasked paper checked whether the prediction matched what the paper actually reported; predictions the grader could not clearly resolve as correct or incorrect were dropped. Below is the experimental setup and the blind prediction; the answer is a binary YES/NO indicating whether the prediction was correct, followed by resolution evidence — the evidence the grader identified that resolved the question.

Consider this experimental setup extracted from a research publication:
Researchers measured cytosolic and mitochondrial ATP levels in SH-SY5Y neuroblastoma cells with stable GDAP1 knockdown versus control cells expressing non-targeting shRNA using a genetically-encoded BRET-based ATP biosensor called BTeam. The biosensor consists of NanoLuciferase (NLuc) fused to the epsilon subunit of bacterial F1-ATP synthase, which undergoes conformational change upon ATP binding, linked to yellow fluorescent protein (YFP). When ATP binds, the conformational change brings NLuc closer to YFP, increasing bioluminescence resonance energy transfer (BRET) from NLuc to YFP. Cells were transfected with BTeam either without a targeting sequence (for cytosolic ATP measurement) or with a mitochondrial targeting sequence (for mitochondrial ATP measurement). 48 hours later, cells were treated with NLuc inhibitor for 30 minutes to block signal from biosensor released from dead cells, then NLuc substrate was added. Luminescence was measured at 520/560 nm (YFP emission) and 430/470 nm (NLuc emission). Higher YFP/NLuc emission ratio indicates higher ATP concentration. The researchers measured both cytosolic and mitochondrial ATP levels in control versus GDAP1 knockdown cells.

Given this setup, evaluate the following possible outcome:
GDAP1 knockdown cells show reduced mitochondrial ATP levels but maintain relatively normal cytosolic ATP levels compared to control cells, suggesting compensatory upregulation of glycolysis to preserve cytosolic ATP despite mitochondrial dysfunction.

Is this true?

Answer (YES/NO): YES